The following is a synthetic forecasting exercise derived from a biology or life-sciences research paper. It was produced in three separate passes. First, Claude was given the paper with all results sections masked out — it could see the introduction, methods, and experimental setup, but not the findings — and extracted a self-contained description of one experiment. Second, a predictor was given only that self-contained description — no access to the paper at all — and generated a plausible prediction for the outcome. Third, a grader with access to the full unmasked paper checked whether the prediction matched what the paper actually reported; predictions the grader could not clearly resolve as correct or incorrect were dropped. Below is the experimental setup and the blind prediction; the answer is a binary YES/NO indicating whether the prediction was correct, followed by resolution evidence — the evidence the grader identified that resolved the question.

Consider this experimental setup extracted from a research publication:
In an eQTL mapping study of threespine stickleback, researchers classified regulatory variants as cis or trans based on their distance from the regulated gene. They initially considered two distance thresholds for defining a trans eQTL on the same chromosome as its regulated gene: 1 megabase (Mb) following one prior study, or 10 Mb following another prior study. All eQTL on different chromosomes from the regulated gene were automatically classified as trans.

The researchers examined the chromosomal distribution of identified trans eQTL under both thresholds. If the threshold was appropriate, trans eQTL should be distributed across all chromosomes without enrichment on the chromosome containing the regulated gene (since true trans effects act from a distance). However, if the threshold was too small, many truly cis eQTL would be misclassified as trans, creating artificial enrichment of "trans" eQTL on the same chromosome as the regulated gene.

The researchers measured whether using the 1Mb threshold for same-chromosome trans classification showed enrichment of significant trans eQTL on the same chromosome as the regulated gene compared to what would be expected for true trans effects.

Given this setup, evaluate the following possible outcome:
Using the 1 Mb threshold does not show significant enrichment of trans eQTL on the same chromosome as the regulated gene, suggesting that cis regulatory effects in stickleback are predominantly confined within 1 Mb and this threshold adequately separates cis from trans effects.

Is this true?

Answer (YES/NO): NO